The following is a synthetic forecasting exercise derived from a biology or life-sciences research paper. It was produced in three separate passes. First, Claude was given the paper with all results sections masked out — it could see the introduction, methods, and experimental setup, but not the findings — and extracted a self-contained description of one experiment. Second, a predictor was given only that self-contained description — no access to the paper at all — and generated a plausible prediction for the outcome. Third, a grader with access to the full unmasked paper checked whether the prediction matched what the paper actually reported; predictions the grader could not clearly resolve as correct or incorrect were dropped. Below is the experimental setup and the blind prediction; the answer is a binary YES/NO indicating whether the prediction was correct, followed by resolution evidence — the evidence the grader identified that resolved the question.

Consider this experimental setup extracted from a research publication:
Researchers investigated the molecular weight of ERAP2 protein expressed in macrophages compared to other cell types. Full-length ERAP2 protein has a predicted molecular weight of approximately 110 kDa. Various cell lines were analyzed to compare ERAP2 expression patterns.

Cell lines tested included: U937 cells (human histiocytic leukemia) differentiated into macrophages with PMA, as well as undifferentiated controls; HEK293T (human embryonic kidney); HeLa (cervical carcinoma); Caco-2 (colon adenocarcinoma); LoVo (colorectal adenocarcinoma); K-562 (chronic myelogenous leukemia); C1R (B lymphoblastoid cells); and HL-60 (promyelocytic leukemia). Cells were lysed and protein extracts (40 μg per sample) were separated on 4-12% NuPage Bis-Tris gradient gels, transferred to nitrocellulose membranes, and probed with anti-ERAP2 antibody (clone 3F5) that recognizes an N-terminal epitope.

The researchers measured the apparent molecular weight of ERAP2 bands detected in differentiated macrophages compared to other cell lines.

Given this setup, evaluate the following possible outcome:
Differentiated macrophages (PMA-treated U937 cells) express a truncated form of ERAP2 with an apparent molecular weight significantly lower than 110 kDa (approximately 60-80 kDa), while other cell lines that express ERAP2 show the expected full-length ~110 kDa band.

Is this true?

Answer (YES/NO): NO